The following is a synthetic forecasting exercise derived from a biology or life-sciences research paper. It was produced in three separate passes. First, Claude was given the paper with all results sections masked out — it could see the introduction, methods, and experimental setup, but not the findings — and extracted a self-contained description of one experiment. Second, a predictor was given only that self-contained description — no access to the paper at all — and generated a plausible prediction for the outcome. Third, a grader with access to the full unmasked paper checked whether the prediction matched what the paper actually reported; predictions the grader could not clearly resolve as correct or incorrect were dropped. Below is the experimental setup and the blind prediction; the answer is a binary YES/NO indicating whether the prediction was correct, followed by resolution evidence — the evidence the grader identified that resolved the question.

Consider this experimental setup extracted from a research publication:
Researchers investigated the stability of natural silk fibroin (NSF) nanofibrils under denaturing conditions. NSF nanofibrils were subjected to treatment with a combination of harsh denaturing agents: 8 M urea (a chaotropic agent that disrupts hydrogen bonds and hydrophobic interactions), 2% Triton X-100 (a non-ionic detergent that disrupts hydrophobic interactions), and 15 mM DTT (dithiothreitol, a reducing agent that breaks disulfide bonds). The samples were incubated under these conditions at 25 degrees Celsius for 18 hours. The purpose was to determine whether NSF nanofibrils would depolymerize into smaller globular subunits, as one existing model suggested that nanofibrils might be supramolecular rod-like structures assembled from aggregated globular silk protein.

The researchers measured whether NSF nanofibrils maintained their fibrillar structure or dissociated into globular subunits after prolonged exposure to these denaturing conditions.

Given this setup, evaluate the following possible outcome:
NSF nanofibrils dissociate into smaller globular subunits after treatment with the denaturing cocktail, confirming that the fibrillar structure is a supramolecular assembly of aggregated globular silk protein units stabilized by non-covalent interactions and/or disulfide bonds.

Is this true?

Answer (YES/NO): NO